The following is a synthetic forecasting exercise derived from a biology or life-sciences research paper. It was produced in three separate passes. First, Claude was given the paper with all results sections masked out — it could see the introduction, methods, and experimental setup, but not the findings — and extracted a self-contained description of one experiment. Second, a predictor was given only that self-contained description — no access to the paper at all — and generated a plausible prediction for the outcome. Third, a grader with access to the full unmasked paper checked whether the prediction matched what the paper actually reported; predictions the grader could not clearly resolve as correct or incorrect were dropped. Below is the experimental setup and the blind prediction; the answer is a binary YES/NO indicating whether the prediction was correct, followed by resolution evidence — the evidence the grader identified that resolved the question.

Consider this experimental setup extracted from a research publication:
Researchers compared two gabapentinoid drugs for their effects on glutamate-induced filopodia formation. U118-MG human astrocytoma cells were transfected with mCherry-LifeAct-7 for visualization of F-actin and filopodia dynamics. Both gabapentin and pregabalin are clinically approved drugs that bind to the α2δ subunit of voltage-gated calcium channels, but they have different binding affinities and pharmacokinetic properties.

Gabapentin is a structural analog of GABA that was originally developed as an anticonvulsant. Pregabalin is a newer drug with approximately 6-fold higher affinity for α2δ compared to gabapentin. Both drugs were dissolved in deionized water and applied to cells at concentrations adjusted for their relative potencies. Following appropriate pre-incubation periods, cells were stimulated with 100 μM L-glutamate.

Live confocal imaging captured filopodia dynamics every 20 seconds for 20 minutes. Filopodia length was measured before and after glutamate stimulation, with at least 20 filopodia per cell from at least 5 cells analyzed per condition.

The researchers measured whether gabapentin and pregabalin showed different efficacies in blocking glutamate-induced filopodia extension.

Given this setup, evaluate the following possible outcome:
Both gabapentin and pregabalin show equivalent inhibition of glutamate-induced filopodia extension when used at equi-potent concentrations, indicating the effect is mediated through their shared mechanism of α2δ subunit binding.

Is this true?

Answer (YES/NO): NO